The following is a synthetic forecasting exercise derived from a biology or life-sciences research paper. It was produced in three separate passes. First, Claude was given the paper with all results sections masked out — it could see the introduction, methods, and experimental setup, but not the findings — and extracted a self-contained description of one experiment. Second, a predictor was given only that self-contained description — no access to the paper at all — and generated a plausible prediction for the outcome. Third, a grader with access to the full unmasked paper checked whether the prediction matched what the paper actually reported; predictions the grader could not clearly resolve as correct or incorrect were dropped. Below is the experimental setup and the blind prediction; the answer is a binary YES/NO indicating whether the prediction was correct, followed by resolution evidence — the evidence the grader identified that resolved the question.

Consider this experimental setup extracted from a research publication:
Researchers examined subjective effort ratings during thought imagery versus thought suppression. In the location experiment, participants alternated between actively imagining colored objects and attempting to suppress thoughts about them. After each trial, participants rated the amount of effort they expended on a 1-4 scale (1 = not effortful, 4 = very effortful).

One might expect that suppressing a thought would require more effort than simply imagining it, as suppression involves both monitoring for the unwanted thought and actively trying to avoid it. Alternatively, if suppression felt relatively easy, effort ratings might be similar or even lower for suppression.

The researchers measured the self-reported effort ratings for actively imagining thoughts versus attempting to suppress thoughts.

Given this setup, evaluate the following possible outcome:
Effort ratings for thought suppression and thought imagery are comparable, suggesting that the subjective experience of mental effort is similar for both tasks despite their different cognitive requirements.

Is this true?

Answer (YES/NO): YES